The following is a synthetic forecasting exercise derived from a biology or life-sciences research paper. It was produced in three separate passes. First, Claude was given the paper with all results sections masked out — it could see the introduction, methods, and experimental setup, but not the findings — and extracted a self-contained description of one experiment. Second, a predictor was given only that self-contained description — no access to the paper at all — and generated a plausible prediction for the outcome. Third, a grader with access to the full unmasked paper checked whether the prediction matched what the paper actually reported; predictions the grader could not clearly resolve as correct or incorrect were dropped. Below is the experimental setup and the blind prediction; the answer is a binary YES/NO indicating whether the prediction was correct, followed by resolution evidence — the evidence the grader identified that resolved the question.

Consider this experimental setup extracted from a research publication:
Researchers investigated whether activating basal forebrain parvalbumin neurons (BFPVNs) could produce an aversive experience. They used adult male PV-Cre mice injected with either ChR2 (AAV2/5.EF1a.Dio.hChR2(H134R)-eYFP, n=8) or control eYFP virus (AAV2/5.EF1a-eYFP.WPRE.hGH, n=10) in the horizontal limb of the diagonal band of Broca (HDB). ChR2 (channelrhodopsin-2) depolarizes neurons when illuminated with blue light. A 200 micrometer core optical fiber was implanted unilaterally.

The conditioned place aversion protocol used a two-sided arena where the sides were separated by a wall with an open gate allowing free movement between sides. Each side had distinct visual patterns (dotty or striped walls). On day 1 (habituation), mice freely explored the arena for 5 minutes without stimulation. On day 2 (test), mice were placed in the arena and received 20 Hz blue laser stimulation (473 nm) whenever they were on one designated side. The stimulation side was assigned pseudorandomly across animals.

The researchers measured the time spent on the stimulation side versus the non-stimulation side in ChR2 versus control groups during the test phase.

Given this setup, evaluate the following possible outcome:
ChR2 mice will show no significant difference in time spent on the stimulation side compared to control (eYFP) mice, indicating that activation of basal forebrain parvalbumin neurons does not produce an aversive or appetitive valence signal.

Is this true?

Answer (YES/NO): YES